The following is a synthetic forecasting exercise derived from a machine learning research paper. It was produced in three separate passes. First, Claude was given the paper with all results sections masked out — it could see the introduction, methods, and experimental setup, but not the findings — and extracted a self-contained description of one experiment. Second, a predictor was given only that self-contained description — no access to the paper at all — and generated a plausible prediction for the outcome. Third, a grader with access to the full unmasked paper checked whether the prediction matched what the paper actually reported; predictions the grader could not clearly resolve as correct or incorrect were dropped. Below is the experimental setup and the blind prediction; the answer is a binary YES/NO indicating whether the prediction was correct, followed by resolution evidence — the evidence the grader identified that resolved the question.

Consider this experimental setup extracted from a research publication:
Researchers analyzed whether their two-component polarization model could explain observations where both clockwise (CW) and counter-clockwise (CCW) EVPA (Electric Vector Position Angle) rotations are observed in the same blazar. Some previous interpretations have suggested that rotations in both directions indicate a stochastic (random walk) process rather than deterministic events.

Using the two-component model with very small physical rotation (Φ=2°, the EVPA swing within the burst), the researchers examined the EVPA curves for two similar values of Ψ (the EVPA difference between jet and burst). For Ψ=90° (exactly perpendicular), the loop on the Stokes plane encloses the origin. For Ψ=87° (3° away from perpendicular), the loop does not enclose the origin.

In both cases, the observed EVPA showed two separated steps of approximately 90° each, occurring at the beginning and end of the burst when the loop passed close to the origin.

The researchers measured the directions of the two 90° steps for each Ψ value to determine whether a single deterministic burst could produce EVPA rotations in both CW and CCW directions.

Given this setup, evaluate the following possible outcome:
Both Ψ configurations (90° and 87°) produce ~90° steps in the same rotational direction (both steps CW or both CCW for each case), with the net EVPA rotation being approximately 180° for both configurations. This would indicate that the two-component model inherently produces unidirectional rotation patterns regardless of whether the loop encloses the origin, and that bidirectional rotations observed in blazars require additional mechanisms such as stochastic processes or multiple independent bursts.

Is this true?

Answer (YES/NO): NO